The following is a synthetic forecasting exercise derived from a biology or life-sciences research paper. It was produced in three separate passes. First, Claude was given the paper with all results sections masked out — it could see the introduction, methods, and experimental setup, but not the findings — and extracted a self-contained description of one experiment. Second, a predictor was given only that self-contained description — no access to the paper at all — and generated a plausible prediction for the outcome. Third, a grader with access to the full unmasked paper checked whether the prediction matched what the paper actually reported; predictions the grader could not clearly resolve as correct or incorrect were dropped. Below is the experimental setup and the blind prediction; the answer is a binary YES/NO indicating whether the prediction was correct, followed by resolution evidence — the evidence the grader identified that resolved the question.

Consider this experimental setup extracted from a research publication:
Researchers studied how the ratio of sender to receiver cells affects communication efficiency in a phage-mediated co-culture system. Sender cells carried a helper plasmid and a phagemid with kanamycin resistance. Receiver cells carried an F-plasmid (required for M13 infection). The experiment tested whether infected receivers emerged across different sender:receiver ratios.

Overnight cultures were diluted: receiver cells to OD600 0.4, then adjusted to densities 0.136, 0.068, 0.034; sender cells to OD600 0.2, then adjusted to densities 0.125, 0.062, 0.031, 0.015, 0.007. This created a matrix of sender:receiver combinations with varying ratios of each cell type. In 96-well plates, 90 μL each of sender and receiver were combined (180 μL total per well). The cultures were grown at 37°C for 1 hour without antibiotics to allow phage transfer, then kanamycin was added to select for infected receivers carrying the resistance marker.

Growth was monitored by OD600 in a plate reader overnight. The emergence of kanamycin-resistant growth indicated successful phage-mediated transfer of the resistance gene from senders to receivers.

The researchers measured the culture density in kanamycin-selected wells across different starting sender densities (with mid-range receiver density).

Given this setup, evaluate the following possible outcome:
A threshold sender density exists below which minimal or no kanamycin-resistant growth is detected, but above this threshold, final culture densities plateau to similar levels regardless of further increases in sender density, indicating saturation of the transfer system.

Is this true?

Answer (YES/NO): NO